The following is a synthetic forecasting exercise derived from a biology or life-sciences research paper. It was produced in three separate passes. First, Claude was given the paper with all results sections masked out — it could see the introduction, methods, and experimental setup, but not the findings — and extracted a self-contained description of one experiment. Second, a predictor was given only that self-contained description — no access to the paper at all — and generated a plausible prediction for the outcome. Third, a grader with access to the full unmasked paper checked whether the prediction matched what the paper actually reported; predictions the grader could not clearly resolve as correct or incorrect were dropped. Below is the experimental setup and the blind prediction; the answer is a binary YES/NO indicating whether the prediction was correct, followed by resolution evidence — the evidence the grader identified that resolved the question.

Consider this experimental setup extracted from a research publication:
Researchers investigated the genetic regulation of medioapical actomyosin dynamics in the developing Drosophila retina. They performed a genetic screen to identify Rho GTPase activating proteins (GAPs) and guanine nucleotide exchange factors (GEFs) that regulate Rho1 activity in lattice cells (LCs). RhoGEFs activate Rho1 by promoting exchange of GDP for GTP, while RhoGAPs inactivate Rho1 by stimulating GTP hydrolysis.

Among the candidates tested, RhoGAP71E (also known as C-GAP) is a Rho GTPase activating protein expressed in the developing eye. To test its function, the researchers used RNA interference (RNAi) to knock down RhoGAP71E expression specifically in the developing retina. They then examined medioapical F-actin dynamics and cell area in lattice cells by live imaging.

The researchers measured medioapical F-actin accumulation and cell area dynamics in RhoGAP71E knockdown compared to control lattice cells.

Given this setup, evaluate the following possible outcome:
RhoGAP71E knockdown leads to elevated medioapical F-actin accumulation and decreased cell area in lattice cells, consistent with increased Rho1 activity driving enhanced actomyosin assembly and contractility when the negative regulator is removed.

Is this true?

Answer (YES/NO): YES